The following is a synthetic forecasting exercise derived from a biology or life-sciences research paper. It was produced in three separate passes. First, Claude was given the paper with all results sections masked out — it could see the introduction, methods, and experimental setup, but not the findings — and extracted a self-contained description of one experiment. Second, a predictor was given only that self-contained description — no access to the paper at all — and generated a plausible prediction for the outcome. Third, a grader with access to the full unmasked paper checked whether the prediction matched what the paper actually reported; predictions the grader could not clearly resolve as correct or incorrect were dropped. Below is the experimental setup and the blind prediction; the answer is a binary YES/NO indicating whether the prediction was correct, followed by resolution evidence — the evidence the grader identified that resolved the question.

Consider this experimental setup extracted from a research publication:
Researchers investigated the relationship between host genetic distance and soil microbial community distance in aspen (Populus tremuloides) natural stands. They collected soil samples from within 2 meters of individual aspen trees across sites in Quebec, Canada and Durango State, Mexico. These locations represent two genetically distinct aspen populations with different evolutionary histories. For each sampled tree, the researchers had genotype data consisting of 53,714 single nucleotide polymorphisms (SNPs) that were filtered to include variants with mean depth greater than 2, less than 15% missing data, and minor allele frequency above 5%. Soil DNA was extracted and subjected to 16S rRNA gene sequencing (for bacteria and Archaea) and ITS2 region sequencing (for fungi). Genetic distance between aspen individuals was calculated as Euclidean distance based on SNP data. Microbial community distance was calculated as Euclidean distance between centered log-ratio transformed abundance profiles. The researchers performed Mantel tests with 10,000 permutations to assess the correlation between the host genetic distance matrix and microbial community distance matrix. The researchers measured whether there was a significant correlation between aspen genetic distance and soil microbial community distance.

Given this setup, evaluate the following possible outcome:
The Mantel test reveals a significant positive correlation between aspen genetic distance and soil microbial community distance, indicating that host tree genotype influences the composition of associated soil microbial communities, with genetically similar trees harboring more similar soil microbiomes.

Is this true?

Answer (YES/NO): NO